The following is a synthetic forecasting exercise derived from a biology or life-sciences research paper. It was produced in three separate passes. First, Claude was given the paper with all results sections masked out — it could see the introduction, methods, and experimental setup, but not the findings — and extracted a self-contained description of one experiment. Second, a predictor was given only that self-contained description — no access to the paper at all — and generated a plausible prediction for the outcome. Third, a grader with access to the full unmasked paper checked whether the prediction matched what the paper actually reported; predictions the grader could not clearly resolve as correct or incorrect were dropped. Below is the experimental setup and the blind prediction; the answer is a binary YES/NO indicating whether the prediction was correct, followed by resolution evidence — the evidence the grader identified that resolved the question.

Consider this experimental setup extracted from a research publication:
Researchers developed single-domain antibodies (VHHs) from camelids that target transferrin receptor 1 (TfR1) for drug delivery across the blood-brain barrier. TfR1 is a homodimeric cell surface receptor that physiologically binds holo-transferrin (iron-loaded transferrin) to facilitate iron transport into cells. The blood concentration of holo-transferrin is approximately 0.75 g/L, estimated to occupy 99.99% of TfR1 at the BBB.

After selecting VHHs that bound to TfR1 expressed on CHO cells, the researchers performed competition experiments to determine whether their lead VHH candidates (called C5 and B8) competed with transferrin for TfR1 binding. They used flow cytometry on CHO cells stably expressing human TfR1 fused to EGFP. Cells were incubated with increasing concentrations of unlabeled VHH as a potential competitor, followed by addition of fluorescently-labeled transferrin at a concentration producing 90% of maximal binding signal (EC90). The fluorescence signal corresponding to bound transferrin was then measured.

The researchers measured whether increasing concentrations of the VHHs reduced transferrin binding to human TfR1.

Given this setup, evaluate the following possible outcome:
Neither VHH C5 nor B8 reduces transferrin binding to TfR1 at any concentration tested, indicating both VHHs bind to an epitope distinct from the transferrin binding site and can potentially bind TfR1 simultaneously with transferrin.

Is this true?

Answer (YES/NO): YES